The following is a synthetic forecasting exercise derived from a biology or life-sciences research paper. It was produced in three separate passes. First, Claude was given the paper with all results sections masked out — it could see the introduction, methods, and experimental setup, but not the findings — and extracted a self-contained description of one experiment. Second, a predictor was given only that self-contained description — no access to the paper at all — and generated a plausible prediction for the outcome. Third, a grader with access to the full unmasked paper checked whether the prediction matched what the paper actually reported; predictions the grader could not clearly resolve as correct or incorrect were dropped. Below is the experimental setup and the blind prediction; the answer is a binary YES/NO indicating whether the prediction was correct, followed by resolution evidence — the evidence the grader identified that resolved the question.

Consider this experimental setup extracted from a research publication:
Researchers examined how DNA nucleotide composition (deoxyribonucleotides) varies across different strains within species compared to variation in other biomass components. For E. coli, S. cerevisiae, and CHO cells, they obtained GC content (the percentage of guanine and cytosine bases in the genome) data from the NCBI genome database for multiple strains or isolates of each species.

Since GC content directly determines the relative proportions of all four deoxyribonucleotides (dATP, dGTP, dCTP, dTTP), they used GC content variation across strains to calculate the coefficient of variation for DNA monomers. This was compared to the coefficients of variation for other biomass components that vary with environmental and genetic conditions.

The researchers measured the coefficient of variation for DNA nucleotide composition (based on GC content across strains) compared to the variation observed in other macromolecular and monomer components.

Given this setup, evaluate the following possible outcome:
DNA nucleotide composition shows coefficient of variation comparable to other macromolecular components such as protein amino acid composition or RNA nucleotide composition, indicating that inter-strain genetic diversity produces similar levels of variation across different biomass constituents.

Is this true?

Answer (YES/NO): NO